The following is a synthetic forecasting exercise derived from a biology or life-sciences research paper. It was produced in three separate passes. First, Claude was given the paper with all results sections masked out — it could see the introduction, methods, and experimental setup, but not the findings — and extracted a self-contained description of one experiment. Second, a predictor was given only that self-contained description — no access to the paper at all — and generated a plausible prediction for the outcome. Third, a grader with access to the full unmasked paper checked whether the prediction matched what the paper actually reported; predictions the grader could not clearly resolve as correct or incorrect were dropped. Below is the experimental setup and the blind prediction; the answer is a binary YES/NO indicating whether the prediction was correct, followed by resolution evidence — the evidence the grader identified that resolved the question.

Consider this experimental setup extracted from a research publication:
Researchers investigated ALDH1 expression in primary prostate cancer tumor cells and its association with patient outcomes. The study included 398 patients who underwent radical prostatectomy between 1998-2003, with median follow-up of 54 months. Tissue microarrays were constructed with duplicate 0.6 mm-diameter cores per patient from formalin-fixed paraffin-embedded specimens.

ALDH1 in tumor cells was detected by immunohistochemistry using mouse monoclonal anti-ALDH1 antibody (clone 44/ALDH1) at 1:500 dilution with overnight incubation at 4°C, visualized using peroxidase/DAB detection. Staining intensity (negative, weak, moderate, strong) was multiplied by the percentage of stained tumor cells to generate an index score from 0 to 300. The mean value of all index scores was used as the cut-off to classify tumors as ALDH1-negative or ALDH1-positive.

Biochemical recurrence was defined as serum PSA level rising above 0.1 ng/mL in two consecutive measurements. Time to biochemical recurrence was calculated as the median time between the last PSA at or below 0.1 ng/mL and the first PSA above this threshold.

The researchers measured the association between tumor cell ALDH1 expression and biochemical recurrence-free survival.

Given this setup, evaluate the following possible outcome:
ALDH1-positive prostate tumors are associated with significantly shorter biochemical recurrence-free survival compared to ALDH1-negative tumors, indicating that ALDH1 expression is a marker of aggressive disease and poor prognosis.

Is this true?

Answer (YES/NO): YES